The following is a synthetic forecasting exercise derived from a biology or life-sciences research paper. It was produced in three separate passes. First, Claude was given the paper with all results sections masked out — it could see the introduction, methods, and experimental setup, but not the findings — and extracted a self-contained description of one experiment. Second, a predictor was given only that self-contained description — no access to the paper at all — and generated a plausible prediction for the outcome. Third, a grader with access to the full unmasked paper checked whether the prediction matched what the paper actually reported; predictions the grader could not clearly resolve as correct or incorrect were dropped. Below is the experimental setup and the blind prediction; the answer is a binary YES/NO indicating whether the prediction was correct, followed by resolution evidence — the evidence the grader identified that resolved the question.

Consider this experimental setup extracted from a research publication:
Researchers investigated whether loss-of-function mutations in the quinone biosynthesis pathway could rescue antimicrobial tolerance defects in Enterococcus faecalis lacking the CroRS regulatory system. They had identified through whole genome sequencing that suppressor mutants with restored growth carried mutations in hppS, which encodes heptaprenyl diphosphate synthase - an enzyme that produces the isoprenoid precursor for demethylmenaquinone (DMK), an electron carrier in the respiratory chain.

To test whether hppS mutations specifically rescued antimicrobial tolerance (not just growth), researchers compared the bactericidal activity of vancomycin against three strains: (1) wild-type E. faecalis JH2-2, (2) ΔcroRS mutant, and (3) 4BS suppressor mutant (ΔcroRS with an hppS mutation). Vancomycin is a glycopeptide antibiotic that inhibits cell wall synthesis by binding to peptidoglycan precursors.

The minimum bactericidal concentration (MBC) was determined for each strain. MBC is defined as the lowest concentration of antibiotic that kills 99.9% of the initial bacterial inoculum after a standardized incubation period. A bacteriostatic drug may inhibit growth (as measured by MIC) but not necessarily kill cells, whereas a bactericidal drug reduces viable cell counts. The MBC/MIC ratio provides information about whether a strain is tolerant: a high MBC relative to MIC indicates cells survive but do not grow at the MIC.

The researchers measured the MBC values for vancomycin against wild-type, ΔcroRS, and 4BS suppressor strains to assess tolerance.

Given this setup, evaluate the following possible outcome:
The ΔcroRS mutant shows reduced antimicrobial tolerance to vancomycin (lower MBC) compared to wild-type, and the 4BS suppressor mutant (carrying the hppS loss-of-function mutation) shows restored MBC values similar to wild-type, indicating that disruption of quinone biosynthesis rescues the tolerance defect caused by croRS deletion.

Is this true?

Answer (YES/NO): YES